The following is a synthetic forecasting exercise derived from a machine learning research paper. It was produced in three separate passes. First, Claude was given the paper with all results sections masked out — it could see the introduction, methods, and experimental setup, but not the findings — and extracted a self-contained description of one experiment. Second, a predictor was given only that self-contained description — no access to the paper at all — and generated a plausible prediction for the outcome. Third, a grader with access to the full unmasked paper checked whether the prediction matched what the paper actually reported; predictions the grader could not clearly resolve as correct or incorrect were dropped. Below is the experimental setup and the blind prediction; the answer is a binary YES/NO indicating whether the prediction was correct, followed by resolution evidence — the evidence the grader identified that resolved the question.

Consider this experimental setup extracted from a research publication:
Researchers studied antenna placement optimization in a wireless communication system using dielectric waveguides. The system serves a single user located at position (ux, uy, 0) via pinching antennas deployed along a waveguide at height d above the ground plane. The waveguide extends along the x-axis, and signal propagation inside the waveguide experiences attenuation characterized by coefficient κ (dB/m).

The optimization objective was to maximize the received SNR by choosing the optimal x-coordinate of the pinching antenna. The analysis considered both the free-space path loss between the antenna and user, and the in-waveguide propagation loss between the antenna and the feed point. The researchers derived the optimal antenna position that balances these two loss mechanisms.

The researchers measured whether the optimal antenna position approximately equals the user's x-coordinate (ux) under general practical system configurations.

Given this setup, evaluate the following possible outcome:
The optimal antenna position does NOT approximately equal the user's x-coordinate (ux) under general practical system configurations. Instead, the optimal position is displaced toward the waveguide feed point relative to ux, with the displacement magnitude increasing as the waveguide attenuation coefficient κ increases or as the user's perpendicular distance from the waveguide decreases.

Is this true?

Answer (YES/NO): NO